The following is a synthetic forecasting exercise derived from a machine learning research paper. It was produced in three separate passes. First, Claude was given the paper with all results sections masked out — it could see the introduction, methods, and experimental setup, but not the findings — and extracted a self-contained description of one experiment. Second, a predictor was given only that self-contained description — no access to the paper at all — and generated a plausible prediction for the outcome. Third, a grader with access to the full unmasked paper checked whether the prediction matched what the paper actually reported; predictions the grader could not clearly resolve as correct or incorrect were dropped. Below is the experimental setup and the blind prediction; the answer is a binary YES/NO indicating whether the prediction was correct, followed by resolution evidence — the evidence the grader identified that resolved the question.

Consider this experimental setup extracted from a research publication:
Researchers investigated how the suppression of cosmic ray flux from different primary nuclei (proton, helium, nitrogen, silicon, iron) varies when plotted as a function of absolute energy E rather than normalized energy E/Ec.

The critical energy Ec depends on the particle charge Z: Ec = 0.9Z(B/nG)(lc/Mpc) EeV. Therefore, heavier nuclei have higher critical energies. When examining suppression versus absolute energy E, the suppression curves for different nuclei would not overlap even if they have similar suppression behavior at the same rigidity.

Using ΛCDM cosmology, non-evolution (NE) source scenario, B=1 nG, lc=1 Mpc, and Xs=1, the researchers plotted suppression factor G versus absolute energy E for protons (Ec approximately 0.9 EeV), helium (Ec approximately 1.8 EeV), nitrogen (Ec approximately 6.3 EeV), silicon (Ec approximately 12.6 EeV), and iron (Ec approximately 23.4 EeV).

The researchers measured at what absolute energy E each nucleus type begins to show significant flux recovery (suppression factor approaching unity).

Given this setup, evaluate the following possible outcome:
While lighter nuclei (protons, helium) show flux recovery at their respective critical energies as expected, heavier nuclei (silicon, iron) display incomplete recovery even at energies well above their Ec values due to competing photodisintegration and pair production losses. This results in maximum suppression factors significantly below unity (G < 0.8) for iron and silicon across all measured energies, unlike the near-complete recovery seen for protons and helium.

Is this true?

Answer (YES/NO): NO